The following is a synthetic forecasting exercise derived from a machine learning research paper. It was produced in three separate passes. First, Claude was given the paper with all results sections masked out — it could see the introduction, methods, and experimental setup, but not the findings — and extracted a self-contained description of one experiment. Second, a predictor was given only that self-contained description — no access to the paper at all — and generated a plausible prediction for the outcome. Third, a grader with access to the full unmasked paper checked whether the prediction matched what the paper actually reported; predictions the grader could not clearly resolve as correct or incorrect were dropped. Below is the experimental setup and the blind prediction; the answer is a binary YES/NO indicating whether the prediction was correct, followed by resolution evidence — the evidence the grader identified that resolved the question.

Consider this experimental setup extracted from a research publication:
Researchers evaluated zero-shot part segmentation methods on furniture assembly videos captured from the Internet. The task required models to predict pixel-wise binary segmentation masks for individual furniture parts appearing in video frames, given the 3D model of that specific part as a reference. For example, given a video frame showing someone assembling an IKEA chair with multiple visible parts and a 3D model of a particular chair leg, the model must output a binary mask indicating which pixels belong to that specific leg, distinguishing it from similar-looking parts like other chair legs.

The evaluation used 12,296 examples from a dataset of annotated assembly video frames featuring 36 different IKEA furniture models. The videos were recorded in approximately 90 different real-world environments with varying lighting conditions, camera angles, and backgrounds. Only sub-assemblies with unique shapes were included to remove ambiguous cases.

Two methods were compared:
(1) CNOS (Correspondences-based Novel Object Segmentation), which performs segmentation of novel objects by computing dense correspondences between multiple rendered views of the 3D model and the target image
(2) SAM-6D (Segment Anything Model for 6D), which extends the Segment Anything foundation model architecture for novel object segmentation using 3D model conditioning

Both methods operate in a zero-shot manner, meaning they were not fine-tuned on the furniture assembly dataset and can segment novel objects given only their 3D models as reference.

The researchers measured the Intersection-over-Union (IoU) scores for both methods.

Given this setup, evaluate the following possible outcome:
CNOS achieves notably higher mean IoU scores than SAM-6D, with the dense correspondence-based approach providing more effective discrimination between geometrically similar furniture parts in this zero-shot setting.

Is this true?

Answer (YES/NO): NO